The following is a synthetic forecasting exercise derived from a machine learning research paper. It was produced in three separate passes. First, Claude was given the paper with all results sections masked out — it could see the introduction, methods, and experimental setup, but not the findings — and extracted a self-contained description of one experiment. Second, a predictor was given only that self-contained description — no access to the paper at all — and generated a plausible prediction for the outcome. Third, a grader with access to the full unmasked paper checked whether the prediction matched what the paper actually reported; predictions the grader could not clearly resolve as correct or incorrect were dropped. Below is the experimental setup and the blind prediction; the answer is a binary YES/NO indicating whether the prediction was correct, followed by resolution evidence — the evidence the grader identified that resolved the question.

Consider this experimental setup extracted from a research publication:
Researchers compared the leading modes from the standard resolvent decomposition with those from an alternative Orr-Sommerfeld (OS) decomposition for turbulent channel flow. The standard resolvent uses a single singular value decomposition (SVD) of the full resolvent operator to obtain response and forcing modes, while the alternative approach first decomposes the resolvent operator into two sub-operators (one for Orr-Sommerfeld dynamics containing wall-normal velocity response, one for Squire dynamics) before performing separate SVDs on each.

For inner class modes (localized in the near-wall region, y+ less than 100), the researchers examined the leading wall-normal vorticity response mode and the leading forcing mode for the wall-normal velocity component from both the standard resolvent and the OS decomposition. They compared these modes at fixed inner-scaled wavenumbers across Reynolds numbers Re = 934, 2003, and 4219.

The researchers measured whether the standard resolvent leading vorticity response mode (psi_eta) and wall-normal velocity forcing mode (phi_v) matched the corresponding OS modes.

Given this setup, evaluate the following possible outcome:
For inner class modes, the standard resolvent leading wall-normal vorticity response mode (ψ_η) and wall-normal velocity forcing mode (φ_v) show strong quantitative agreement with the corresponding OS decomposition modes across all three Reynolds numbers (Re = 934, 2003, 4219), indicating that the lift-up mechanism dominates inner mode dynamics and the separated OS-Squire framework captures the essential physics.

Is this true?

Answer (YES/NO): YES